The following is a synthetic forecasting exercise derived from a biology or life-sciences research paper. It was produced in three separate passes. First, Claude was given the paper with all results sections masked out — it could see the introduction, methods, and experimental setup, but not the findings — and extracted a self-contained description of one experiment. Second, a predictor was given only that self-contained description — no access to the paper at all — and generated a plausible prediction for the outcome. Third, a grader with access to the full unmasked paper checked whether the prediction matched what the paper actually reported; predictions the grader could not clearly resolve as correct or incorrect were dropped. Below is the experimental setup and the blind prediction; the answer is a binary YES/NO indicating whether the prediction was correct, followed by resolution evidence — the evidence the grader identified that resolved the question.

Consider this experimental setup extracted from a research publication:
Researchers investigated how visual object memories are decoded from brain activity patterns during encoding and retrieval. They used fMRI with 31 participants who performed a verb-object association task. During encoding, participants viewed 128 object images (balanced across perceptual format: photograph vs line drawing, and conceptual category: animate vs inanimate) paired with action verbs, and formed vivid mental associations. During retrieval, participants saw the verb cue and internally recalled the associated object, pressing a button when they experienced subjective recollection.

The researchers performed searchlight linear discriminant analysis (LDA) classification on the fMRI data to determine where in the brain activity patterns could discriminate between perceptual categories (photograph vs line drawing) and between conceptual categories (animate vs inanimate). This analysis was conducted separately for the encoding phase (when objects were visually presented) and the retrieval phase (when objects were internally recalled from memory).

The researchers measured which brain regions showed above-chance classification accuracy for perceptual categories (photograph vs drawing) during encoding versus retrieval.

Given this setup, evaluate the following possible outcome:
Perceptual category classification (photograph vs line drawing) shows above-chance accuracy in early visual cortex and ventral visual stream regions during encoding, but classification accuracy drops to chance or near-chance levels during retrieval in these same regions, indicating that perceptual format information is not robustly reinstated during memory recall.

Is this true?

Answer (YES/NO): NO